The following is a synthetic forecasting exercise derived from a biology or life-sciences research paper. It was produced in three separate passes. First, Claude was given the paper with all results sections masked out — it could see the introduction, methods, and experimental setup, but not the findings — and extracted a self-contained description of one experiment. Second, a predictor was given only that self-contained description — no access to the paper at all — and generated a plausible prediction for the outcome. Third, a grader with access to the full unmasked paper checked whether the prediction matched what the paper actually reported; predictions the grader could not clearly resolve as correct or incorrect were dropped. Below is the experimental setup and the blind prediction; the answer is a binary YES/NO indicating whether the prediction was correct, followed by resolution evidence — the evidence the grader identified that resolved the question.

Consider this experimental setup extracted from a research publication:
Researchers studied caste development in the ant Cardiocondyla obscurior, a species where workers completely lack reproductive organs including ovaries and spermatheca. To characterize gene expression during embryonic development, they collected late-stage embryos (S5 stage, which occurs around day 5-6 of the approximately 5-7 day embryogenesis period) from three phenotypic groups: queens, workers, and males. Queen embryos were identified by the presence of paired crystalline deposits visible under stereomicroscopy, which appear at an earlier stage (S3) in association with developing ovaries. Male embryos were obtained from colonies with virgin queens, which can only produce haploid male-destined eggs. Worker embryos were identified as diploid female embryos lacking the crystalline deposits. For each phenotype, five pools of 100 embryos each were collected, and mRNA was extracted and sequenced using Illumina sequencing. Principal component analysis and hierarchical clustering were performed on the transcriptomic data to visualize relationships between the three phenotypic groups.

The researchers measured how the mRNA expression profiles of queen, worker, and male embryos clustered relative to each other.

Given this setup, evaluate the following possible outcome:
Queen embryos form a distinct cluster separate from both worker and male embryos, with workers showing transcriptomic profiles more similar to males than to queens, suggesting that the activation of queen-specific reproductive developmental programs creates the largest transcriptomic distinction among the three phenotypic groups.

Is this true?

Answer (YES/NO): NO